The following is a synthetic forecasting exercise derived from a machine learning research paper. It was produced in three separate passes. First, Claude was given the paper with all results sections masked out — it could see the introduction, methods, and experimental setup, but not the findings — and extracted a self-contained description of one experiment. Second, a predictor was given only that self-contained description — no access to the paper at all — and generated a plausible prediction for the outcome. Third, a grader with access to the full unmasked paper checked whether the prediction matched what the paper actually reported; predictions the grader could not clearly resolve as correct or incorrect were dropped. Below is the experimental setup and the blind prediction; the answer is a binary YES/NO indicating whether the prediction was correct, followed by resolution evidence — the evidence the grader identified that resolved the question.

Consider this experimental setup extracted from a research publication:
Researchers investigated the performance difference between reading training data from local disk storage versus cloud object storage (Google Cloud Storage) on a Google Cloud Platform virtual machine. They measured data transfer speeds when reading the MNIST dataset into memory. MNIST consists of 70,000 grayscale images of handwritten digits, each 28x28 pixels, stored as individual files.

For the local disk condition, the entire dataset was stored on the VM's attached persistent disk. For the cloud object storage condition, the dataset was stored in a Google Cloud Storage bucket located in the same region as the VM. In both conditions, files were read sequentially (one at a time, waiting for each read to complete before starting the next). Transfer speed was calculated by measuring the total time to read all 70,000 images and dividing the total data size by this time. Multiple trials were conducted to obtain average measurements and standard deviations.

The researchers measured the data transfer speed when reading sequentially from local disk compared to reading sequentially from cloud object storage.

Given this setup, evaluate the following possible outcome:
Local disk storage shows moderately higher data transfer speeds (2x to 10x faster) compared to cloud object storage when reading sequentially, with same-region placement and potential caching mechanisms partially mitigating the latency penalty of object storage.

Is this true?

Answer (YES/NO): NO